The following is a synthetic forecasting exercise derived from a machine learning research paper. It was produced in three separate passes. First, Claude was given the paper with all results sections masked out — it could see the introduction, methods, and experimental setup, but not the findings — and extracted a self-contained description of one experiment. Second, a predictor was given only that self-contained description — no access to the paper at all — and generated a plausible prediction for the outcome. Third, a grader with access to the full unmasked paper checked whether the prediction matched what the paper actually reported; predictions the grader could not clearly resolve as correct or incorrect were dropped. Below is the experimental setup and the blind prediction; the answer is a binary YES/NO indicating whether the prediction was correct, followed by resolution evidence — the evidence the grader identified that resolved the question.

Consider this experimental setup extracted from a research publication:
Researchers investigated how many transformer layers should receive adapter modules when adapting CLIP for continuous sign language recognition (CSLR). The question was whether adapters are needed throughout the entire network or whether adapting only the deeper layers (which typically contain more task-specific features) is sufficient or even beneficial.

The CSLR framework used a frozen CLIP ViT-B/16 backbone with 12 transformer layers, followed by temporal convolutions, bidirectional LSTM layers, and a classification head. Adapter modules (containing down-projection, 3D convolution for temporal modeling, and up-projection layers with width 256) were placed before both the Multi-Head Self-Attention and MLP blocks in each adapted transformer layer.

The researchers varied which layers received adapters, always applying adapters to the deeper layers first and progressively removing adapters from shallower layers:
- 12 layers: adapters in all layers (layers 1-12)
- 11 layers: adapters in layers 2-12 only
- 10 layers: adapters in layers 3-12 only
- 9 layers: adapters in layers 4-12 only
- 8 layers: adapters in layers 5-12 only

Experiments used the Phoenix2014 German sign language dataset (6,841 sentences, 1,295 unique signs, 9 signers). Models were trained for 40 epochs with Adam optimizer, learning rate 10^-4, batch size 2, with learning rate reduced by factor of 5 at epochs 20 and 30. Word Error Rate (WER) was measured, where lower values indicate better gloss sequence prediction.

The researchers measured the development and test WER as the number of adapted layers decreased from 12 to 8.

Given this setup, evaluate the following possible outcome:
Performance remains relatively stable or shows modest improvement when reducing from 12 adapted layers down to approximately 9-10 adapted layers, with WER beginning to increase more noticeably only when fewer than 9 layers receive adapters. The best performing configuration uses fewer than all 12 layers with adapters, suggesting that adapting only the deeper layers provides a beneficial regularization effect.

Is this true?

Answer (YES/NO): NO